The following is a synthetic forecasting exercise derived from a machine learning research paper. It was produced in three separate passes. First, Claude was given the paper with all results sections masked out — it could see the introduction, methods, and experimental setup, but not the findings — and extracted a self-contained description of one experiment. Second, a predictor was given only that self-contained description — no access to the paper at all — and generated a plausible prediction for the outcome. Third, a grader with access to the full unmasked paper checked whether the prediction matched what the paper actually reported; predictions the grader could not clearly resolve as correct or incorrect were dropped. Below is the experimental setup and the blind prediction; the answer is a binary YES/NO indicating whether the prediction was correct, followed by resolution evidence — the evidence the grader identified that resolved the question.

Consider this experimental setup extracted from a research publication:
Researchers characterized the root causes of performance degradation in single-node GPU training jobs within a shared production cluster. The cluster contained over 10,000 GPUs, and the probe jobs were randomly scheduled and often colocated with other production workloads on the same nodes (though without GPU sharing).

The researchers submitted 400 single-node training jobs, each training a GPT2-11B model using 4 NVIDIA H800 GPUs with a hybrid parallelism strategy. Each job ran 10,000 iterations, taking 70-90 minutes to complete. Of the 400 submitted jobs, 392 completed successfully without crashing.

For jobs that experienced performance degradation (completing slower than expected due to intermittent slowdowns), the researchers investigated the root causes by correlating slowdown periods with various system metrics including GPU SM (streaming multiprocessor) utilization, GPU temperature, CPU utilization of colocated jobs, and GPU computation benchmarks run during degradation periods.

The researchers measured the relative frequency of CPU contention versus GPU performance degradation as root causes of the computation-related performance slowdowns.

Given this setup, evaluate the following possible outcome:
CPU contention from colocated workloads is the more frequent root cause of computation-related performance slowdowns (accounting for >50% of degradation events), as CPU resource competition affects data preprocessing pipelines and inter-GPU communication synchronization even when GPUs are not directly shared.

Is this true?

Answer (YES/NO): YES